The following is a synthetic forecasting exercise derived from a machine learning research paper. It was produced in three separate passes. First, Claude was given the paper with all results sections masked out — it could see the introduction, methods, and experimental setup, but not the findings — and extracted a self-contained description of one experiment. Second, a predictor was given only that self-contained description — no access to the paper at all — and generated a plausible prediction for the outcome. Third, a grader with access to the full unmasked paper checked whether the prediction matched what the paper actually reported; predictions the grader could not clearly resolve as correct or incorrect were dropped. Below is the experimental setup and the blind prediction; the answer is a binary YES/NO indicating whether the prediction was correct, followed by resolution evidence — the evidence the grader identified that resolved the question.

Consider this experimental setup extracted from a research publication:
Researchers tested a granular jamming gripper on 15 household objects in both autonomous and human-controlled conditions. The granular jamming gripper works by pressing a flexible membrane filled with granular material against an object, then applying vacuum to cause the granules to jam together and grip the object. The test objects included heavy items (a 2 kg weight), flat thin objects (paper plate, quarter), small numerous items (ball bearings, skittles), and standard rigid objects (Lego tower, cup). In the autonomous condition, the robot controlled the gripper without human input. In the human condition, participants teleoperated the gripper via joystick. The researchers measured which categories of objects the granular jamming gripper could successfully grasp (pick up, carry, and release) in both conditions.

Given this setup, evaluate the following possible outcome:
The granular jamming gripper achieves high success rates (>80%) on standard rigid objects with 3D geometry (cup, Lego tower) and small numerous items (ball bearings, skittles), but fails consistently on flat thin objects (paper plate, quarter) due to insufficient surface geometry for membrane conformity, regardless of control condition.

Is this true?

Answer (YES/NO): NO